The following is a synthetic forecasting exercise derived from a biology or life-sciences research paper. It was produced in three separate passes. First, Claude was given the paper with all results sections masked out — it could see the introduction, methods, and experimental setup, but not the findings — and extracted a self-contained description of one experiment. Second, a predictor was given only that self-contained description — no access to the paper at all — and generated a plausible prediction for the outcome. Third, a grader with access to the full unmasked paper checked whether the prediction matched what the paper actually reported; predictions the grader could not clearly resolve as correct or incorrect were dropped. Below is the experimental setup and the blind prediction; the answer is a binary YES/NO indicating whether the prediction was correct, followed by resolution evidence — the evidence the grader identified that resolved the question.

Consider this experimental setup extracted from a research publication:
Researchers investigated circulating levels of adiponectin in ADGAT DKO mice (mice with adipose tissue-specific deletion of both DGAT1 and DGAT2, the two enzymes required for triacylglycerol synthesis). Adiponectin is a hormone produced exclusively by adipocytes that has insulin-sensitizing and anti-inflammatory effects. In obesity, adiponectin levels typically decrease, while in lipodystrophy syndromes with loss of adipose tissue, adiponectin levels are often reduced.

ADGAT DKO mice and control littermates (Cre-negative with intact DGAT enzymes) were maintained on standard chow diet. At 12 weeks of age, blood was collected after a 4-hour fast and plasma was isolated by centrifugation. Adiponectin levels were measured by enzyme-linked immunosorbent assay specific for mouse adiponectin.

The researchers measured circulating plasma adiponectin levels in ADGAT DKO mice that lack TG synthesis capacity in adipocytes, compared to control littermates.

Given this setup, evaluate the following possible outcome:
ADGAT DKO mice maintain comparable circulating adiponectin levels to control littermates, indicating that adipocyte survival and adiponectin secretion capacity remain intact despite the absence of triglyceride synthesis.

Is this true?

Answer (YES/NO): YES